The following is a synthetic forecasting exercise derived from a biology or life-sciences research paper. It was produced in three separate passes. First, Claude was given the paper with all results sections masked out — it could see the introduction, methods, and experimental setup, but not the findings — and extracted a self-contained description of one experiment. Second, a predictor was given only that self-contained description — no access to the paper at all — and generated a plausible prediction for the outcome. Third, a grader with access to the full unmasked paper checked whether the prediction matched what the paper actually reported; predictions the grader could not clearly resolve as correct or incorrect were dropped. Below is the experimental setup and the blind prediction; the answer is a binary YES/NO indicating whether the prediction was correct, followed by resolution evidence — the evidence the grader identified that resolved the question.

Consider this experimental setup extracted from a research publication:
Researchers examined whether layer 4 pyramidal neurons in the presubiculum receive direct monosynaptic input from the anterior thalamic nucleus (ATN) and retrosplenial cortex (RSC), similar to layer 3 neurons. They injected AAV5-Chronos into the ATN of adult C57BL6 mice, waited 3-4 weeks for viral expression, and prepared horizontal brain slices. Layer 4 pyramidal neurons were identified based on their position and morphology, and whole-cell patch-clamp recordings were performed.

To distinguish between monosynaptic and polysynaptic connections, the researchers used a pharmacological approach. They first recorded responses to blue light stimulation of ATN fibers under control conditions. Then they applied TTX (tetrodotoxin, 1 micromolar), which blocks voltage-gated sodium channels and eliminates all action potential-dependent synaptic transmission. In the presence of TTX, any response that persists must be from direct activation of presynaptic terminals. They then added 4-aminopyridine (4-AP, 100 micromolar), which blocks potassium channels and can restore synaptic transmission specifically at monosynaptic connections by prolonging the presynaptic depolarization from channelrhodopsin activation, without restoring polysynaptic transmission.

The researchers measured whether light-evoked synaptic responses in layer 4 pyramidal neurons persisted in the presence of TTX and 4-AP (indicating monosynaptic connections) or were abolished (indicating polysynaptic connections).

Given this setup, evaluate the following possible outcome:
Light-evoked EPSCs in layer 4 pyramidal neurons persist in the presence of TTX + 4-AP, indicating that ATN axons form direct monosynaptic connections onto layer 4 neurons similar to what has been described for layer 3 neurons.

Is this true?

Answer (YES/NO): NO